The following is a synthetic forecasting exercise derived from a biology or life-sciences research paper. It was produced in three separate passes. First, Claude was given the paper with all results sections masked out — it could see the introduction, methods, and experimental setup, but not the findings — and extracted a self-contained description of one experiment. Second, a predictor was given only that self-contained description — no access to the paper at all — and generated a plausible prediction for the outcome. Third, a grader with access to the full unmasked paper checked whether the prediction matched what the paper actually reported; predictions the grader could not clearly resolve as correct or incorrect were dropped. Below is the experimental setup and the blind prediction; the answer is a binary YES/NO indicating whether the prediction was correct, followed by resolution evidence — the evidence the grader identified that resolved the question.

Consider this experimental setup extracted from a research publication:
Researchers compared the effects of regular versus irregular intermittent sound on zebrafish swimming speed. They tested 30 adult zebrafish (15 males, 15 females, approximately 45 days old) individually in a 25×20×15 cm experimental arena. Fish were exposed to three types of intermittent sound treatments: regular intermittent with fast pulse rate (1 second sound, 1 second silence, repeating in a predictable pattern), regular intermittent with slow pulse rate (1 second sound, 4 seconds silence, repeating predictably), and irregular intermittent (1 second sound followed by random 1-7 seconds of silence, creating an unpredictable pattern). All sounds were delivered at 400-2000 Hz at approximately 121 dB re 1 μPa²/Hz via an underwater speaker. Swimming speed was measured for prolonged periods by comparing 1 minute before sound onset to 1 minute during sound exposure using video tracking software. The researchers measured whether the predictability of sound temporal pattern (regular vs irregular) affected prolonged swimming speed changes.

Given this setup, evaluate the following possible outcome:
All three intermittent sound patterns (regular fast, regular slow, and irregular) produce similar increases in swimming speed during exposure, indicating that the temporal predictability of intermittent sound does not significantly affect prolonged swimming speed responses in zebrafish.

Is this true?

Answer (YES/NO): YES